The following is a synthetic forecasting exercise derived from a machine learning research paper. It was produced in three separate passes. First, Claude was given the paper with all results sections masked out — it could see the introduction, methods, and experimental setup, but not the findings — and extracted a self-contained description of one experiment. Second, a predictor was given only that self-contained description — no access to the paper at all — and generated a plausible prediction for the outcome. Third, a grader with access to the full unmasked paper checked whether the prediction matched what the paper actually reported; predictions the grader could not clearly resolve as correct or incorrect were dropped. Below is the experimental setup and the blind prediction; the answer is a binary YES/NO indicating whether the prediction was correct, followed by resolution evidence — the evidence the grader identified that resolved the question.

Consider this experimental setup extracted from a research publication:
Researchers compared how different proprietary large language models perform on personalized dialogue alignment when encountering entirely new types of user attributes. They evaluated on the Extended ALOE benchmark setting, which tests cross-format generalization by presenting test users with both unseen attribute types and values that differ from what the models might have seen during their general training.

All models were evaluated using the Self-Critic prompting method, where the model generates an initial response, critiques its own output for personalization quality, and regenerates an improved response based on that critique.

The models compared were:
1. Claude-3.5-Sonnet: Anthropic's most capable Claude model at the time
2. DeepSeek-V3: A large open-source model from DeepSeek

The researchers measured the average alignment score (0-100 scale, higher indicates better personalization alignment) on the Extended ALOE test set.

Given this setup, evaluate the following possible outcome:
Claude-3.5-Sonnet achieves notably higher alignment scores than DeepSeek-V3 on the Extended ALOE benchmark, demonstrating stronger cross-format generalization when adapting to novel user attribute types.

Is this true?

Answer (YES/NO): NO